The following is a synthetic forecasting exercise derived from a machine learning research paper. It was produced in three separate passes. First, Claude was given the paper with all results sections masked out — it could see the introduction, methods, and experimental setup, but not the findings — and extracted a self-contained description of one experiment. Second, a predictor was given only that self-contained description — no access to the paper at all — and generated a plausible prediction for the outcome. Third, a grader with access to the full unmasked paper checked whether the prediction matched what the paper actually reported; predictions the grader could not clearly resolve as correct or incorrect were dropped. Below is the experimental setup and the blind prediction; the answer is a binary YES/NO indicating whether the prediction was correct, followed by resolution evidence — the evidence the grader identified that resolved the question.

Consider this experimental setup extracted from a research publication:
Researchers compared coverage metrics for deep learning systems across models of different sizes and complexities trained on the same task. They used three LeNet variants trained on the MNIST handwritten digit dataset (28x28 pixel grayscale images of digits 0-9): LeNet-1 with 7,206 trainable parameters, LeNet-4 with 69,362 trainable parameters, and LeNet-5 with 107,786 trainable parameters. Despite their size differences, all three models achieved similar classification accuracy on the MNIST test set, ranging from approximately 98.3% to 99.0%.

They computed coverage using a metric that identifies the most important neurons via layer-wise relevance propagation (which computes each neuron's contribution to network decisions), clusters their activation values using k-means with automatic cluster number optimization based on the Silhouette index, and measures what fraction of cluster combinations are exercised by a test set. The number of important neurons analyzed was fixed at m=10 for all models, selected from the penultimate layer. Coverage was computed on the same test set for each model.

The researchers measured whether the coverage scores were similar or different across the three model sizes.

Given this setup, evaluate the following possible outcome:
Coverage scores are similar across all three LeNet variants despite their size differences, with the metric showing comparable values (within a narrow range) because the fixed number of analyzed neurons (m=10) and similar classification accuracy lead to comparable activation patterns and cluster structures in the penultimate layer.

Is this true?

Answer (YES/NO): NO